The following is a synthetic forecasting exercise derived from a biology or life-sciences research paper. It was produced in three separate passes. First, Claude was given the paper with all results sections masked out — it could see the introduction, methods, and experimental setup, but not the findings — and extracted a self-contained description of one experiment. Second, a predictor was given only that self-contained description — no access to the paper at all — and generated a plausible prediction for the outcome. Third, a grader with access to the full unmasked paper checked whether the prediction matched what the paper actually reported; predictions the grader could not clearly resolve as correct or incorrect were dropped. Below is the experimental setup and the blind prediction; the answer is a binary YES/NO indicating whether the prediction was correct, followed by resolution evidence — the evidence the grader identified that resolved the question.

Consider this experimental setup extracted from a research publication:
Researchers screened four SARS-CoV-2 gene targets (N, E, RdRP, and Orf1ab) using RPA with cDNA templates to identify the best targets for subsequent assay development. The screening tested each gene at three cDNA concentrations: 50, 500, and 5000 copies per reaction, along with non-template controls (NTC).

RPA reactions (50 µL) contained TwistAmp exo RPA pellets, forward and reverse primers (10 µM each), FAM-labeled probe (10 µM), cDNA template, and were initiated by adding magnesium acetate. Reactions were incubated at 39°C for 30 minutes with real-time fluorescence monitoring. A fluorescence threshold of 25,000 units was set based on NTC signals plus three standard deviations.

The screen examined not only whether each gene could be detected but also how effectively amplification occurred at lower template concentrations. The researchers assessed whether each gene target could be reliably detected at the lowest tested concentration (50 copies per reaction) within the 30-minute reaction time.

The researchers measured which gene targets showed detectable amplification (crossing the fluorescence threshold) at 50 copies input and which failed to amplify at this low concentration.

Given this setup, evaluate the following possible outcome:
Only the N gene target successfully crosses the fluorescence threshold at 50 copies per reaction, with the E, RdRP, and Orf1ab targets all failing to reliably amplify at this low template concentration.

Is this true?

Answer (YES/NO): NO